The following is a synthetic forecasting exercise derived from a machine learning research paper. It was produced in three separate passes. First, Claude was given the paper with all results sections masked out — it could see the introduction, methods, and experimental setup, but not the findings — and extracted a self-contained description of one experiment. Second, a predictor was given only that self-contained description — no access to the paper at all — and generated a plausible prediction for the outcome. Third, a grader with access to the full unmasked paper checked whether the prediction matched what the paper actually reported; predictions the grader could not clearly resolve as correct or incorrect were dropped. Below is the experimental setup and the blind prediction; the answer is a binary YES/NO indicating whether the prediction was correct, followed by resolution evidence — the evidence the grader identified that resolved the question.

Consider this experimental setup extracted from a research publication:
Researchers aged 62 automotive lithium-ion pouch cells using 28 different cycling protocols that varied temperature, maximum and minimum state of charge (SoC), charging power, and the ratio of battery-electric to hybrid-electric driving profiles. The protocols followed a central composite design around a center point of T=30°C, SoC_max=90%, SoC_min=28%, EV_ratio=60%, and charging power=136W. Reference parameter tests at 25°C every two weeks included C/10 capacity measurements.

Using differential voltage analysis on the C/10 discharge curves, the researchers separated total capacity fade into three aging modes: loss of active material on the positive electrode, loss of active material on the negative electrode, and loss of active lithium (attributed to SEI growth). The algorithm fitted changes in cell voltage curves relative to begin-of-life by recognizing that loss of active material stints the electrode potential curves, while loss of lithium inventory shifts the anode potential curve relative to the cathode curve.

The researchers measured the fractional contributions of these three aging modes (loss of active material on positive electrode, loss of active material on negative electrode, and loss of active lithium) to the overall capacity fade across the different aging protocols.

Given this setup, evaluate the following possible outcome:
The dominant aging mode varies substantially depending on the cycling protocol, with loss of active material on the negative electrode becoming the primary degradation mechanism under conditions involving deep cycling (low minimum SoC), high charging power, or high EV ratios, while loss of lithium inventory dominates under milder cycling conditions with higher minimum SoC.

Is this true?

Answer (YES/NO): NO